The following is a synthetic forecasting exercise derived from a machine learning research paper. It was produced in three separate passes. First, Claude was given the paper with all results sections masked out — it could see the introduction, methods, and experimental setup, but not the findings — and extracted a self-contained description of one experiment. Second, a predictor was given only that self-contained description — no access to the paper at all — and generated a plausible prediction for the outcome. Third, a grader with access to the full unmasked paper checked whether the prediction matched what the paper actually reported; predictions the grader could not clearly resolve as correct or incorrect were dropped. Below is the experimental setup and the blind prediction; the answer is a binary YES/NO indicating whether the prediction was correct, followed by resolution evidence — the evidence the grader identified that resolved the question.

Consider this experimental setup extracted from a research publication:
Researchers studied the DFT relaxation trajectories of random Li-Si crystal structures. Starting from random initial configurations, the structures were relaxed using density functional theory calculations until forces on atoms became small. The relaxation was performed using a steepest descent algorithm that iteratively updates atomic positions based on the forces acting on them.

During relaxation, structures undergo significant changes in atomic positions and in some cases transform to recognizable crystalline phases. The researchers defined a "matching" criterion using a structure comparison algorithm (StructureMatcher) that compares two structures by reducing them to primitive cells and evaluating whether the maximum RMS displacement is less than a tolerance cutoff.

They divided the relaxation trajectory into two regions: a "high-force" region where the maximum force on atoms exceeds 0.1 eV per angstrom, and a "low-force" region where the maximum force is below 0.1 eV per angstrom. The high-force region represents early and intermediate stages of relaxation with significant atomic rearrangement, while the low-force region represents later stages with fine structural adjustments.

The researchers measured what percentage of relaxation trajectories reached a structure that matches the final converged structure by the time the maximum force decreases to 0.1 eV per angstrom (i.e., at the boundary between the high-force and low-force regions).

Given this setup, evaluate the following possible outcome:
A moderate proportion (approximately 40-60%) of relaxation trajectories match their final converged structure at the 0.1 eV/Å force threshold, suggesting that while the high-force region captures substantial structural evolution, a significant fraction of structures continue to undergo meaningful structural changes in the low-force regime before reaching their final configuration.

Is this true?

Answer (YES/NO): YES